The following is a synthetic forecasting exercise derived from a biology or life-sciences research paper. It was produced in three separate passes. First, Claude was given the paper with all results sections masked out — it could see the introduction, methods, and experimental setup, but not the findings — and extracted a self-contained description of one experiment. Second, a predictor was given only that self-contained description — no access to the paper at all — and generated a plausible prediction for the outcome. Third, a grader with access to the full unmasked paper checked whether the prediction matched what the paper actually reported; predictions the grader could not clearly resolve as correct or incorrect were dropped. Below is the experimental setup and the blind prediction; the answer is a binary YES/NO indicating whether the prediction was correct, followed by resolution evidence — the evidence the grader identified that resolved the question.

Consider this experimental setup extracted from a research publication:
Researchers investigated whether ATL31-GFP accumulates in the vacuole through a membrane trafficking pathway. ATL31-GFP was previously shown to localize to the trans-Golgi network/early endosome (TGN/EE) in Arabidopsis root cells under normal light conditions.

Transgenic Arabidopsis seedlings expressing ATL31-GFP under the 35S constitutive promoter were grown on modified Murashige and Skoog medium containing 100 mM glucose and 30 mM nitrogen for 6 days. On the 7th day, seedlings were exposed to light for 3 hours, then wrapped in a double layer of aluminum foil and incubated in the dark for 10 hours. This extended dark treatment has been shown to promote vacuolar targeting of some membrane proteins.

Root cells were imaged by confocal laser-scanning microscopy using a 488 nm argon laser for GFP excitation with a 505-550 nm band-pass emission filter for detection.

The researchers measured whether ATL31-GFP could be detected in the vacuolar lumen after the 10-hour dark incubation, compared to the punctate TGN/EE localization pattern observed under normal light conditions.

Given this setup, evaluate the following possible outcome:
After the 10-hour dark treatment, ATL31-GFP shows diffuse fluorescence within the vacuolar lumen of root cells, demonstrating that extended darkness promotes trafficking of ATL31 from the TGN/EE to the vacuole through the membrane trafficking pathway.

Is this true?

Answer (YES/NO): YES